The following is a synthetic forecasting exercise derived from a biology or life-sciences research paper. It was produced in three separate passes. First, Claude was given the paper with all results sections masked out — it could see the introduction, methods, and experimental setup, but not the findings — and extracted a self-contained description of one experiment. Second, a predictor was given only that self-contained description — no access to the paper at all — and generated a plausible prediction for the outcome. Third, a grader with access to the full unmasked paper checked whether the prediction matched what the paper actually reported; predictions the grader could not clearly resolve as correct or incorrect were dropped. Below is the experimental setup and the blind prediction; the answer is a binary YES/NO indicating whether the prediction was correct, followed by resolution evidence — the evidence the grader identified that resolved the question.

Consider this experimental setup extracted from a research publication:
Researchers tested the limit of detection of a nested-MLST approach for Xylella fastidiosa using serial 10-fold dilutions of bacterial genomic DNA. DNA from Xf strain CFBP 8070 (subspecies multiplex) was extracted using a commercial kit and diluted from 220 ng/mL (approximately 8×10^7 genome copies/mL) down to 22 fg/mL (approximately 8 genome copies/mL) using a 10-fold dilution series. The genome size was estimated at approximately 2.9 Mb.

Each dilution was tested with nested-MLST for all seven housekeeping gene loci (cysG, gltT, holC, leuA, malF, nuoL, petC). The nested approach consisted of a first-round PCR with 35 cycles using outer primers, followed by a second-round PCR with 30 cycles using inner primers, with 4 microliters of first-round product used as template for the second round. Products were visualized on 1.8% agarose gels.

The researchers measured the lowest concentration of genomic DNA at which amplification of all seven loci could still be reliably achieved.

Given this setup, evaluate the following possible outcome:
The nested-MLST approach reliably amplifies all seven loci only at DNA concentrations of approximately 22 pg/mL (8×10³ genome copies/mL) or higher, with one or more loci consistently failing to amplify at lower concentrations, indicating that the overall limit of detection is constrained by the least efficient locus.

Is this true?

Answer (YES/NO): YES